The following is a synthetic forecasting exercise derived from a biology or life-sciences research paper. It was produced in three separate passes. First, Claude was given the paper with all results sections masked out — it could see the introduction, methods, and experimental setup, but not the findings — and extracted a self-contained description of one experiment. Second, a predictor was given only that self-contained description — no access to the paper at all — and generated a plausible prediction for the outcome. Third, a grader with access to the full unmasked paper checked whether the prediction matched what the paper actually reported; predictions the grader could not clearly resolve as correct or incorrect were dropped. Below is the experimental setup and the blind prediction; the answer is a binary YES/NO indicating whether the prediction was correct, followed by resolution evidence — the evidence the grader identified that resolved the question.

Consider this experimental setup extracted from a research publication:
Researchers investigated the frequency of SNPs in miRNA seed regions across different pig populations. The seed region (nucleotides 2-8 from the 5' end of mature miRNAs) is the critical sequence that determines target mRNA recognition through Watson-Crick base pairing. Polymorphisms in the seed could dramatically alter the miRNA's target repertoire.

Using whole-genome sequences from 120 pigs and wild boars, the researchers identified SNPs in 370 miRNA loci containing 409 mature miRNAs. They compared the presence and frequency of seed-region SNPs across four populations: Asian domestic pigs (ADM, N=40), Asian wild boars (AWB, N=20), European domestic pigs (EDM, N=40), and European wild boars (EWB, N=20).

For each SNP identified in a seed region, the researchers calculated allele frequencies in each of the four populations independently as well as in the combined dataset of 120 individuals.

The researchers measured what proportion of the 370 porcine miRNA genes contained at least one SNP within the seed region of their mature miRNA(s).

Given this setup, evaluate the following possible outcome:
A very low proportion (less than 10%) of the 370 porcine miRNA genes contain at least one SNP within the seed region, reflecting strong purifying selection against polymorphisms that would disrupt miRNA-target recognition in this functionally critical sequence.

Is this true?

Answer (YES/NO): YES